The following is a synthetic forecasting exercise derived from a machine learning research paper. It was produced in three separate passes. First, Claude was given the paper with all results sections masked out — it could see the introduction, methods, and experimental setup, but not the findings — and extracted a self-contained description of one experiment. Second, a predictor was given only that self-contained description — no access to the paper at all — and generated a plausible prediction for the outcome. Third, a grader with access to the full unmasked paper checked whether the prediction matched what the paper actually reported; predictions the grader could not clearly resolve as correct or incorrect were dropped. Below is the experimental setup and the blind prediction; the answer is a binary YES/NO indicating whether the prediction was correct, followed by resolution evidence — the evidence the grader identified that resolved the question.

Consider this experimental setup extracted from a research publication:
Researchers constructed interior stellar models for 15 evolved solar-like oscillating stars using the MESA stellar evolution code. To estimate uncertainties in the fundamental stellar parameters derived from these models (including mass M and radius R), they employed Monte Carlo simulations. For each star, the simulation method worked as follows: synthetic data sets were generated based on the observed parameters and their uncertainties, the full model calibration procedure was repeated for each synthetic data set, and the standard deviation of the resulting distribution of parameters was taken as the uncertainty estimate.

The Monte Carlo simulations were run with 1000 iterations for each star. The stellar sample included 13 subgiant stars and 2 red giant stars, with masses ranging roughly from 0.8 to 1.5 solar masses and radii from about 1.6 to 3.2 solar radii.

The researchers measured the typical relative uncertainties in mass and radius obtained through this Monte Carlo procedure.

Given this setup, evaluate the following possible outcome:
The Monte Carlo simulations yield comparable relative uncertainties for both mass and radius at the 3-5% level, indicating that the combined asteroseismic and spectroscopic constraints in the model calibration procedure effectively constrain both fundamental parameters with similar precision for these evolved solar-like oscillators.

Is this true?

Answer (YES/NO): NO